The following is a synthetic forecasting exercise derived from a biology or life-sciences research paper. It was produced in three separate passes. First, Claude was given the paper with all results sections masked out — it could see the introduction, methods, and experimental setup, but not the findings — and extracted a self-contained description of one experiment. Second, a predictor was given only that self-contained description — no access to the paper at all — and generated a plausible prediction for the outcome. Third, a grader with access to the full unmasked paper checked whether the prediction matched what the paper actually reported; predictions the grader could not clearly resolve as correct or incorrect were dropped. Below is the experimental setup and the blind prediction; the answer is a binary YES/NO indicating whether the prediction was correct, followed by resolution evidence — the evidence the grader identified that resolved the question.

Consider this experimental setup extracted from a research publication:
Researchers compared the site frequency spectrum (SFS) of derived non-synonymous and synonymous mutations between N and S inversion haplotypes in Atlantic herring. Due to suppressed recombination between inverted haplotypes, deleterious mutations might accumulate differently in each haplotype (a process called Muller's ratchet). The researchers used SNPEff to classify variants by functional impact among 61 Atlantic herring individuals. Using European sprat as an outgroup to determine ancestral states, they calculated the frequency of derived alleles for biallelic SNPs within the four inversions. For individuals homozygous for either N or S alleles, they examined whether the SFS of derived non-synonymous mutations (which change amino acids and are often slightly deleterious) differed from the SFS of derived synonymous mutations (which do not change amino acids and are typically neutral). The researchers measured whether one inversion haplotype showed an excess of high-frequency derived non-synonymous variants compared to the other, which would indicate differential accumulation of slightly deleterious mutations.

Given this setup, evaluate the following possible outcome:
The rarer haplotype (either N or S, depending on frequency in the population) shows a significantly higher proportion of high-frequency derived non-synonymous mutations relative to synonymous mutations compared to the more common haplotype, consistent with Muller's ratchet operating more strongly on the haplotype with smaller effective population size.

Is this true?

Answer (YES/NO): NO